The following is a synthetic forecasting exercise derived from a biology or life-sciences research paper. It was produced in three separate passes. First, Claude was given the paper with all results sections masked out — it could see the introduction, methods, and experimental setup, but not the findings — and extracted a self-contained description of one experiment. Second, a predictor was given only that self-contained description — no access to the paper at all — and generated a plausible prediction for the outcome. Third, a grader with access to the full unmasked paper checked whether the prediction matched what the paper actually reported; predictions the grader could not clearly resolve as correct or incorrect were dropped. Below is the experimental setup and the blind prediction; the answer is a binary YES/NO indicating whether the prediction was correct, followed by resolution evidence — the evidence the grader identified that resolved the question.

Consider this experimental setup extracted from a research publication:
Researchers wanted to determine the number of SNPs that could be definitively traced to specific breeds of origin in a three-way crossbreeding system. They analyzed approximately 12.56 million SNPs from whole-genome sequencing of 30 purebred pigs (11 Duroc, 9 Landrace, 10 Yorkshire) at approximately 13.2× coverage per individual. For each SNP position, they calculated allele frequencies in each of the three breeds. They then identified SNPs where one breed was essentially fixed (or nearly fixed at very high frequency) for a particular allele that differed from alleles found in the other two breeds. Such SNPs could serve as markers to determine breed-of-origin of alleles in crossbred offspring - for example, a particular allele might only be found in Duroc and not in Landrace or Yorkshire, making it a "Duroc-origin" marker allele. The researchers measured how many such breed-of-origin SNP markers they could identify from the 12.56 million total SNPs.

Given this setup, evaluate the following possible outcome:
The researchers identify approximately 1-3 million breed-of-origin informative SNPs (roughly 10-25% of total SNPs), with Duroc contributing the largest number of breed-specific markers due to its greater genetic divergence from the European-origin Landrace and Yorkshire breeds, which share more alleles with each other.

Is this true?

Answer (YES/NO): NO